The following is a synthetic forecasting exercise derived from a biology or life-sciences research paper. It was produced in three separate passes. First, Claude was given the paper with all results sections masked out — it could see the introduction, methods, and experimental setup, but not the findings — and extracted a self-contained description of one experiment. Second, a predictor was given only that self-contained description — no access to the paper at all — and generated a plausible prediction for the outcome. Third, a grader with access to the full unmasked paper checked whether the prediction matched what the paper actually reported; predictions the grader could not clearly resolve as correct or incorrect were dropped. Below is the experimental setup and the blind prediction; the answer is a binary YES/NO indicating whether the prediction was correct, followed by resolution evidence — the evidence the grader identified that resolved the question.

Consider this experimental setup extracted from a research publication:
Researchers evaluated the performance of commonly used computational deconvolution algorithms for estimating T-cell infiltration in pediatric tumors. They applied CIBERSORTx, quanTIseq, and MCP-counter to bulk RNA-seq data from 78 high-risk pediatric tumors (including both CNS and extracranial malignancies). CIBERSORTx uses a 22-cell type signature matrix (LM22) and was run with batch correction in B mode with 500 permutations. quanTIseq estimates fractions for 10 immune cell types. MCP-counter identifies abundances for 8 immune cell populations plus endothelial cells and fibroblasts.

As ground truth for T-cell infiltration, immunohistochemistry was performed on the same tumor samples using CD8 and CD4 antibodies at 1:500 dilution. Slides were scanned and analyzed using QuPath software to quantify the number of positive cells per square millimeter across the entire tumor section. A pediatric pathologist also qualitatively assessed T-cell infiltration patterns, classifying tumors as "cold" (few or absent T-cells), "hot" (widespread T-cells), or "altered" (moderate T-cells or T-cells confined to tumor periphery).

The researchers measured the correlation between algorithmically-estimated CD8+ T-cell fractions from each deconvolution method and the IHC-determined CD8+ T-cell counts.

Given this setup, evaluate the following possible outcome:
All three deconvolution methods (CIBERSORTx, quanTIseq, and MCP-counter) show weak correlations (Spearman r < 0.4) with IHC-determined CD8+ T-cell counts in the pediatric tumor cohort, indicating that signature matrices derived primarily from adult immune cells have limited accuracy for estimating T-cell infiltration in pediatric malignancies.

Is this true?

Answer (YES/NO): NO